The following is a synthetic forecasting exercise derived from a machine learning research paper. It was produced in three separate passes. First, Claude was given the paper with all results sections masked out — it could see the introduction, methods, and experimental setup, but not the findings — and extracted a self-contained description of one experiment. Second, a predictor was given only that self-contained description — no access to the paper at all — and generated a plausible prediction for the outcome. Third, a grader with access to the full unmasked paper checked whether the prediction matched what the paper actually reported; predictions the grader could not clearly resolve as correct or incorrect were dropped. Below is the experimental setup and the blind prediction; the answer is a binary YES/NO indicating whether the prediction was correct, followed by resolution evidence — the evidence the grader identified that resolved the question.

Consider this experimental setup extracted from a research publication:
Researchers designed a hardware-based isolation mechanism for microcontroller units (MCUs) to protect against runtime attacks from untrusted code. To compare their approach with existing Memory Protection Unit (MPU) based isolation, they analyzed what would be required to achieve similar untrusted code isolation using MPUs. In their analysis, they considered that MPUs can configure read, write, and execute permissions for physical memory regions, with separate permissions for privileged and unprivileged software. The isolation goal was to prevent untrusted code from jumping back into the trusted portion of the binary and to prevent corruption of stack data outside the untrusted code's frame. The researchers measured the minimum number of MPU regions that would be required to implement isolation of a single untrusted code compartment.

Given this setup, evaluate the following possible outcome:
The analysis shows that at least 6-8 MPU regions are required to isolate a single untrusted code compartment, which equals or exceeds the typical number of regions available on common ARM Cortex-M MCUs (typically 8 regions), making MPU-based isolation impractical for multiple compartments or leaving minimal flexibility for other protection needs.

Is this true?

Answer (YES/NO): NO